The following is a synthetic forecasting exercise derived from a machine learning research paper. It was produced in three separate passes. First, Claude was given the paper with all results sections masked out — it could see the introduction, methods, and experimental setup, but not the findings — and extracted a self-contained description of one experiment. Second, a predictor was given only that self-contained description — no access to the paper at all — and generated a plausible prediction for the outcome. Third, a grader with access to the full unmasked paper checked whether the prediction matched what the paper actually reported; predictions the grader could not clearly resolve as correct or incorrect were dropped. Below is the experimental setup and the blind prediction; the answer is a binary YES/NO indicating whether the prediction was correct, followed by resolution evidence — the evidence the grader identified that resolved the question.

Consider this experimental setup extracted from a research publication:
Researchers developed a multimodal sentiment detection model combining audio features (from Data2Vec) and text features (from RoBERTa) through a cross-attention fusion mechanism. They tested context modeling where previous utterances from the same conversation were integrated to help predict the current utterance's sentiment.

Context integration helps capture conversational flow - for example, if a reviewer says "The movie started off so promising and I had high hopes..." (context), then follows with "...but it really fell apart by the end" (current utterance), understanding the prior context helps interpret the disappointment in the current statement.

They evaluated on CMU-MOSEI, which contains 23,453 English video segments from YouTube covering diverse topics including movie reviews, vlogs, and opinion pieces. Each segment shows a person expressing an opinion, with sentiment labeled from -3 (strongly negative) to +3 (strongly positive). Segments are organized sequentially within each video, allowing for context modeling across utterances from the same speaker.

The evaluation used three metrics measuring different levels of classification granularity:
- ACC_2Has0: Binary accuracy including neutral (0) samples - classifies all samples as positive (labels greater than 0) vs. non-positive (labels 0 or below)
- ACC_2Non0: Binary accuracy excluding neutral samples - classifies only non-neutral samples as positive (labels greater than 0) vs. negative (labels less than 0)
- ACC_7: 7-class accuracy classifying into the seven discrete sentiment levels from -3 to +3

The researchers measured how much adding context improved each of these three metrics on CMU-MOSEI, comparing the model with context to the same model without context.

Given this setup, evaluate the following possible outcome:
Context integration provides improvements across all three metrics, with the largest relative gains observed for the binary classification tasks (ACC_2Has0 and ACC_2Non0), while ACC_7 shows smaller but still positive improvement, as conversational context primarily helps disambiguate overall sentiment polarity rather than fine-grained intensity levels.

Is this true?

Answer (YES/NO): NO